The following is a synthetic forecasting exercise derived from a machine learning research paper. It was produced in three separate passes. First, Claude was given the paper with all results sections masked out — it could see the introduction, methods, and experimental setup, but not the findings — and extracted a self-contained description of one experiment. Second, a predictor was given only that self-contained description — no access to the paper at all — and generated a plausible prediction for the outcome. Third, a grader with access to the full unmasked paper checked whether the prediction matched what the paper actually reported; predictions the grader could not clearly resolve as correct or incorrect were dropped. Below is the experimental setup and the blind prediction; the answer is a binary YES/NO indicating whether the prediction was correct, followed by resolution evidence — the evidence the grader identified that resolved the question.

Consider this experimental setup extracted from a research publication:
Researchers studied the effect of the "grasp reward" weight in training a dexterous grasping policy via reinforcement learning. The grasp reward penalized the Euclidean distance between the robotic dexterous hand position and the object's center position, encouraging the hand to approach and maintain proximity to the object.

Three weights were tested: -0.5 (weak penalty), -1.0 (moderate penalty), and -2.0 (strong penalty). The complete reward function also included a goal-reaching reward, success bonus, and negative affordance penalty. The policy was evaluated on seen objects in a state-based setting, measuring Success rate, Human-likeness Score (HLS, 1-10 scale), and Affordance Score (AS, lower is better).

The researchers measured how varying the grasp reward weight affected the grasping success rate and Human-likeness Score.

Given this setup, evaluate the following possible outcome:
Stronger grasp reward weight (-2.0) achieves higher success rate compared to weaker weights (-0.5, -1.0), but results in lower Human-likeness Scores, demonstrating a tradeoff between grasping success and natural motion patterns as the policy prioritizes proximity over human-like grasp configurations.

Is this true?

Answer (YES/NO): NO